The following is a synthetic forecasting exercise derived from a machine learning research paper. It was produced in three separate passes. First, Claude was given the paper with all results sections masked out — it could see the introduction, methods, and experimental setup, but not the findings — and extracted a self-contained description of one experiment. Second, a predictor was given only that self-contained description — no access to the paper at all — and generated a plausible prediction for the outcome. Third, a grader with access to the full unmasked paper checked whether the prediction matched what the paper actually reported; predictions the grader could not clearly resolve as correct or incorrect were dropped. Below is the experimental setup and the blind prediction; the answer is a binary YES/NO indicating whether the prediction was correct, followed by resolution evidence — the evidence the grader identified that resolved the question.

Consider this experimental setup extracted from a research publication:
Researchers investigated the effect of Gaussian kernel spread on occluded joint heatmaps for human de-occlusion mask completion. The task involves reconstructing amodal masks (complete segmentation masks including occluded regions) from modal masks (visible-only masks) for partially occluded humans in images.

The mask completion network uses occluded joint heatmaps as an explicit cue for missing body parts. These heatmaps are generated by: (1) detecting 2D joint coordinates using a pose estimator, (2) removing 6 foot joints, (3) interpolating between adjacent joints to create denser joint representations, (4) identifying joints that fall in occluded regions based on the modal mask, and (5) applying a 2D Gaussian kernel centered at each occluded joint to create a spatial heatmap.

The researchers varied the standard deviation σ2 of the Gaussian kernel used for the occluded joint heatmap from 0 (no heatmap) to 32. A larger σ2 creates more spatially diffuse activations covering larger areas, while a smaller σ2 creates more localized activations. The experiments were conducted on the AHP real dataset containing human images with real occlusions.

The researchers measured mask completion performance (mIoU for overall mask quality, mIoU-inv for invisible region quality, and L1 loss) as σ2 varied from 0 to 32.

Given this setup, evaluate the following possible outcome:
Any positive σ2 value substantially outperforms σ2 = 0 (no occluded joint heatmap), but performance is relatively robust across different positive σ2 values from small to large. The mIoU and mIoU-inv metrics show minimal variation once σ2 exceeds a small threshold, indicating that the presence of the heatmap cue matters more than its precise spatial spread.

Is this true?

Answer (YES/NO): YES